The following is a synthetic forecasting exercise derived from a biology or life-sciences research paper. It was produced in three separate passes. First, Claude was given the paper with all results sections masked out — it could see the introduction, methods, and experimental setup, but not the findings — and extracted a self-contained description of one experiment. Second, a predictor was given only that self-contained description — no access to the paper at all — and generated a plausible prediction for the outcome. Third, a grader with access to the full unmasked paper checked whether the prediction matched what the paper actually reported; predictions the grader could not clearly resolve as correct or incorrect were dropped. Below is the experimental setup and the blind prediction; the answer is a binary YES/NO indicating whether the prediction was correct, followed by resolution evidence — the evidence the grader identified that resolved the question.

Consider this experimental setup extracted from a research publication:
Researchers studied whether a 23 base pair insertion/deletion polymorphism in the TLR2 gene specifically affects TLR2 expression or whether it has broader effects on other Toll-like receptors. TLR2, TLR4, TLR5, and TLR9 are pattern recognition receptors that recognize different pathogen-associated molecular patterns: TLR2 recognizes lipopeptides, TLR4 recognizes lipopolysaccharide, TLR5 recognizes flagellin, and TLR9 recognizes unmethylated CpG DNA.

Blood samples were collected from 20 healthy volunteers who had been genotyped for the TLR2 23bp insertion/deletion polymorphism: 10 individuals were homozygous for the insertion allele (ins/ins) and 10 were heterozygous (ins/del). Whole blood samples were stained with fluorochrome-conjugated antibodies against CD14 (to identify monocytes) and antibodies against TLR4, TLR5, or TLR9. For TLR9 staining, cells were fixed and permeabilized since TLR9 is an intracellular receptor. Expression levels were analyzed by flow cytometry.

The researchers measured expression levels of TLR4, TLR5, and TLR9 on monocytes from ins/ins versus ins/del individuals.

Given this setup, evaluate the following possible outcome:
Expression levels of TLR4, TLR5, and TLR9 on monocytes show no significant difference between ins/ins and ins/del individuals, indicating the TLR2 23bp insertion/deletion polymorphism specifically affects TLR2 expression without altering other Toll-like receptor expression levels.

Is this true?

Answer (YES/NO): YES